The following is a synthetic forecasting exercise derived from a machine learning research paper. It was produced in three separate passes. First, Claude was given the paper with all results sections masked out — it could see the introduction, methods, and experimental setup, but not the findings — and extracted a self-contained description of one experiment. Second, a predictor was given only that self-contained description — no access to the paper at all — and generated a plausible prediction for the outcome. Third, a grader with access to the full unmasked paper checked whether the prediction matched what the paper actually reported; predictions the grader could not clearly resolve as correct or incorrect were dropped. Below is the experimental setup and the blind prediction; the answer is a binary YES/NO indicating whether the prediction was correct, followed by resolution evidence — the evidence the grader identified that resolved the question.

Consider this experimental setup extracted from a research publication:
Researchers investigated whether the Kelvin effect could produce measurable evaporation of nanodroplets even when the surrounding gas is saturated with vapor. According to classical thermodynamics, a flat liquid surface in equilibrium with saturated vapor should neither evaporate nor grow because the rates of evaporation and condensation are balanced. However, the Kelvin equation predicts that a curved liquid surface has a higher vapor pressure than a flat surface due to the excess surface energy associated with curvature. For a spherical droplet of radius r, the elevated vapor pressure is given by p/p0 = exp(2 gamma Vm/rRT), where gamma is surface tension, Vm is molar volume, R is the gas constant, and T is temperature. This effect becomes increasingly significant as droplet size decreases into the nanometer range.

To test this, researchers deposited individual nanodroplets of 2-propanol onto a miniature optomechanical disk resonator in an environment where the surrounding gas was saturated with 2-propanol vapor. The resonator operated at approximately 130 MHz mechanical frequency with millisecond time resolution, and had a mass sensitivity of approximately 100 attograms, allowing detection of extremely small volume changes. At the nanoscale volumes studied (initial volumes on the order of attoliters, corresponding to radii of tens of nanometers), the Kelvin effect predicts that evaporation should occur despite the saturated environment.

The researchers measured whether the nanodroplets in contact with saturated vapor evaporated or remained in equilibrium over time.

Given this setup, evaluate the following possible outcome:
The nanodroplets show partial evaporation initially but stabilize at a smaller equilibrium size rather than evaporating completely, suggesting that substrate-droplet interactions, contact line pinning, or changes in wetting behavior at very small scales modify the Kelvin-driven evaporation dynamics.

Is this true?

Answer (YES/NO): NO